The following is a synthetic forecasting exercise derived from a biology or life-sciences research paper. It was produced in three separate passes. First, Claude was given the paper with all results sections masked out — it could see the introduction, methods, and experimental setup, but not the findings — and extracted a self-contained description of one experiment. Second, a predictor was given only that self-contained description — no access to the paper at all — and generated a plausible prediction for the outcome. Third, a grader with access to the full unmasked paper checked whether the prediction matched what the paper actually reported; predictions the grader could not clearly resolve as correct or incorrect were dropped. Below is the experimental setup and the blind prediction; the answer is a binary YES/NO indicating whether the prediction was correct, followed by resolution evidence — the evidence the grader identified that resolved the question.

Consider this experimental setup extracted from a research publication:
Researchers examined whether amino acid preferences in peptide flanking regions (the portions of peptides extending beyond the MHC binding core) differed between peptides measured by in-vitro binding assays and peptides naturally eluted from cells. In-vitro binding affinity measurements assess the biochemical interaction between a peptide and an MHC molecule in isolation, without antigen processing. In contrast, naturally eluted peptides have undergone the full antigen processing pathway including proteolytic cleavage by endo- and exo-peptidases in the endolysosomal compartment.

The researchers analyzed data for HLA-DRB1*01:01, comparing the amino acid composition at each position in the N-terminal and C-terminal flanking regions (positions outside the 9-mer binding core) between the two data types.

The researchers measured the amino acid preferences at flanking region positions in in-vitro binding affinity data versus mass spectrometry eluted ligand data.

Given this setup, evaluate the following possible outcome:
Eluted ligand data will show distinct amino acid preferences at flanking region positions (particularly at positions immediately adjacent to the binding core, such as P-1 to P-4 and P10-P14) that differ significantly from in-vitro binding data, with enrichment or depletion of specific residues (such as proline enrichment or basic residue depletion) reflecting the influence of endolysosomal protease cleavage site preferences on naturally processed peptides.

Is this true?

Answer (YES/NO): YES